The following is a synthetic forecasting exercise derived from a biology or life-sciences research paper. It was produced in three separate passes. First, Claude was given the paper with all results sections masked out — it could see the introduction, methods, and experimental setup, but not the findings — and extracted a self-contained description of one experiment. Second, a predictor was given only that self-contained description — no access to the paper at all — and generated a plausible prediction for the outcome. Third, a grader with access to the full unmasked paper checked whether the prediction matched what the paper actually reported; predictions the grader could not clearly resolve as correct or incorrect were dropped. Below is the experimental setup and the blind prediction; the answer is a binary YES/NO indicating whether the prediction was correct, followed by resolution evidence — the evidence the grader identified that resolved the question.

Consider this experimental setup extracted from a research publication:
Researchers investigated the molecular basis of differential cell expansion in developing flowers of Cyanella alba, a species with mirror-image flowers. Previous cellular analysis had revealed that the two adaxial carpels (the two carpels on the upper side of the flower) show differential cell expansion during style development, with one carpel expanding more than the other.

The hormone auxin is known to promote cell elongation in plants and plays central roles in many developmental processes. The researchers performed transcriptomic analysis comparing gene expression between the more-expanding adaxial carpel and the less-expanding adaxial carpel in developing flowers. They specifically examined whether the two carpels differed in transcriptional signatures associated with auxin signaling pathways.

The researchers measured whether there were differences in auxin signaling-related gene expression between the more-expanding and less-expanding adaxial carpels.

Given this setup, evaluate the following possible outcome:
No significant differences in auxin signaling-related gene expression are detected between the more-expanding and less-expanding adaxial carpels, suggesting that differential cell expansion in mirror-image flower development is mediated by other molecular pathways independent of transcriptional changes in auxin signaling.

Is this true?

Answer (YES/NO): NO